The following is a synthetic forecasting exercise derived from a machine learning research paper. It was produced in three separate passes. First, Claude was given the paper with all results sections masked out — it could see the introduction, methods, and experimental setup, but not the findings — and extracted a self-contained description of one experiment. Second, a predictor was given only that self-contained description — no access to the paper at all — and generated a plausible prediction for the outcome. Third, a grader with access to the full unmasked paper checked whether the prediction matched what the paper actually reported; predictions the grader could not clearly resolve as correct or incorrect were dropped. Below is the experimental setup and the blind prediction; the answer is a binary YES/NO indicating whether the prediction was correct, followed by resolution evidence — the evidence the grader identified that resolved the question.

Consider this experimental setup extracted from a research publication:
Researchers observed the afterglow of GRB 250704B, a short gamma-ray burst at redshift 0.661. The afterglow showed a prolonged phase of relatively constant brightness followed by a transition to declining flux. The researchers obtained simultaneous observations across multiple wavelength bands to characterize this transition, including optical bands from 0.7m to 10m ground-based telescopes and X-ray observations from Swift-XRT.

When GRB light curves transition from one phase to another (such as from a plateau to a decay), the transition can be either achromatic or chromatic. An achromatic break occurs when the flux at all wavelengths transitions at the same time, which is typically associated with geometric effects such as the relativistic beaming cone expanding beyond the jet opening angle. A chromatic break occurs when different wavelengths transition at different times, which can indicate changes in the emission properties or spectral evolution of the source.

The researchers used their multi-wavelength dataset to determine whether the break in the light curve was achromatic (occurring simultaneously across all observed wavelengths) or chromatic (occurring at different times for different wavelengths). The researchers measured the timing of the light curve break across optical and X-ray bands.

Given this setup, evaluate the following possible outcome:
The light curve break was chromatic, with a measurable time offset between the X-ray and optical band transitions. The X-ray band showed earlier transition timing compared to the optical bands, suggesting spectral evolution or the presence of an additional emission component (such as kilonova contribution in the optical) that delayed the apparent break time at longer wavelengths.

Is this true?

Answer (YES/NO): NO